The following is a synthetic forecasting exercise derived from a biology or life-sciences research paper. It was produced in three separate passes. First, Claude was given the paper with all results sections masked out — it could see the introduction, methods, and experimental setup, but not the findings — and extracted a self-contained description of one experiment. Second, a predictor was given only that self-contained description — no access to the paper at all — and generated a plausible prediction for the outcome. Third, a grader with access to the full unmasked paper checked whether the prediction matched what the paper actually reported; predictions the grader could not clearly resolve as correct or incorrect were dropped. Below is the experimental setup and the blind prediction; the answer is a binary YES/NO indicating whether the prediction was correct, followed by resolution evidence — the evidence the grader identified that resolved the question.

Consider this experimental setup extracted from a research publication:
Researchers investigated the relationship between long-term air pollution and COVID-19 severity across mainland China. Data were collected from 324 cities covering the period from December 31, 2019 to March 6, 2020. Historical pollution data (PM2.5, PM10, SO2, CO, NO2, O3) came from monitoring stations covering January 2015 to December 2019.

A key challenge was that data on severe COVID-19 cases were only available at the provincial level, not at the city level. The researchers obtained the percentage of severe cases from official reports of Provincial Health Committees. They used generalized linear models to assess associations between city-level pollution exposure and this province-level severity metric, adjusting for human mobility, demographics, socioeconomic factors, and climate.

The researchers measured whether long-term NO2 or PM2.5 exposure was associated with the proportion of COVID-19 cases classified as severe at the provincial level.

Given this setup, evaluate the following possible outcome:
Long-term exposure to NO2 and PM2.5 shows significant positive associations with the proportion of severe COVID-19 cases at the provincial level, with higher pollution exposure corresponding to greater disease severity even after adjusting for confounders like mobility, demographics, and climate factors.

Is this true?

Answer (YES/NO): YES